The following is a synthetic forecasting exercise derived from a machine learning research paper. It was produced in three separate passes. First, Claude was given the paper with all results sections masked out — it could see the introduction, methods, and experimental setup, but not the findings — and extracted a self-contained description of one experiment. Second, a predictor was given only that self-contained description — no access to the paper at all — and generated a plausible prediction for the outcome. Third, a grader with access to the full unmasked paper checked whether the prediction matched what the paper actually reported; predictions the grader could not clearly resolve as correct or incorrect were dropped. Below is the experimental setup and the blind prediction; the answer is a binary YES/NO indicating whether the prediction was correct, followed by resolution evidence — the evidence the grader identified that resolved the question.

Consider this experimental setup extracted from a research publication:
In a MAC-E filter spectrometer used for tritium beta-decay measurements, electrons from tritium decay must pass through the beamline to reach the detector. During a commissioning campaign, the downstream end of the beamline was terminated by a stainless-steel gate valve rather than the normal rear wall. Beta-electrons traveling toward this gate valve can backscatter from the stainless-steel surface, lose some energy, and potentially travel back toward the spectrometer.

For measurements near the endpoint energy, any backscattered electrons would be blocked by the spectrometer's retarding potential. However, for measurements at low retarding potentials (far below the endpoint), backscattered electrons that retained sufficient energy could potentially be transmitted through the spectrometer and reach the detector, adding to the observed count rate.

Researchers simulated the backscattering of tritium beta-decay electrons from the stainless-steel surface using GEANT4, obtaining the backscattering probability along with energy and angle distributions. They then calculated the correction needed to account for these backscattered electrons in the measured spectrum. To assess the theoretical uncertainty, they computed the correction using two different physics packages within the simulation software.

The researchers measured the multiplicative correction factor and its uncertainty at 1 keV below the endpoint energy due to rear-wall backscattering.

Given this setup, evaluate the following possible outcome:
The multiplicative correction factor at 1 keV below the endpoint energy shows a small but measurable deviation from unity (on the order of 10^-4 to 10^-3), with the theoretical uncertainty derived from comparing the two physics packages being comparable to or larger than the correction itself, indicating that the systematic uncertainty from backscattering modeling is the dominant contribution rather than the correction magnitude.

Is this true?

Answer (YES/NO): YES